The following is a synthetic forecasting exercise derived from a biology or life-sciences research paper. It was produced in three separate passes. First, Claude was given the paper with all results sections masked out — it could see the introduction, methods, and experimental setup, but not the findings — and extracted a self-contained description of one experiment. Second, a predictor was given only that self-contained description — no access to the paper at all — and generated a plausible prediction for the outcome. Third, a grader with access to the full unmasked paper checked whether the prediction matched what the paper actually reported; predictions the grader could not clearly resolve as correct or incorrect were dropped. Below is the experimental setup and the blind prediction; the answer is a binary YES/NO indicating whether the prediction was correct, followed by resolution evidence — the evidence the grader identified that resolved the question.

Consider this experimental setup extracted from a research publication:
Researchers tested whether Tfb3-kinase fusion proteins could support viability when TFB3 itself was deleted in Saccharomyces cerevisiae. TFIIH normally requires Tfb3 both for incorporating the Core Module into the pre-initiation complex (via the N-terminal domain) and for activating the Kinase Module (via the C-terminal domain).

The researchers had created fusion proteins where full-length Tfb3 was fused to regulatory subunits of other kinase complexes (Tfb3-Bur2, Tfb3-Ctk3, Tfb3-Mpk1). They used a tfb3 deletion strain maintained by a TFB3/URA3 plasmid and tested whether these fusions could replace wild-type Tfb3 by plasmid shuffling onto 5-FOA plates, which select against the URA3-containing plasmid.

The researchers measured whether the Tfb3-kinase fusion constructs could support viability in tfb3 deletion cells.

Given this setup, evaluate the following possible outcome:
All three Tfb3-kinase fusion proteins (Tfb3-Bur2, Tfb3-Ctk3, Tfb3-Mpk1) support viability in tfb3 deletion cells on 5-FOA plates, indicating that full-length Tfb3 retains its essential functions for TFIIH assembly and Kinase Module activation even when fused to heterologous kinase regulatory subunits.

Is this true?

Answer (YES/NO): NO